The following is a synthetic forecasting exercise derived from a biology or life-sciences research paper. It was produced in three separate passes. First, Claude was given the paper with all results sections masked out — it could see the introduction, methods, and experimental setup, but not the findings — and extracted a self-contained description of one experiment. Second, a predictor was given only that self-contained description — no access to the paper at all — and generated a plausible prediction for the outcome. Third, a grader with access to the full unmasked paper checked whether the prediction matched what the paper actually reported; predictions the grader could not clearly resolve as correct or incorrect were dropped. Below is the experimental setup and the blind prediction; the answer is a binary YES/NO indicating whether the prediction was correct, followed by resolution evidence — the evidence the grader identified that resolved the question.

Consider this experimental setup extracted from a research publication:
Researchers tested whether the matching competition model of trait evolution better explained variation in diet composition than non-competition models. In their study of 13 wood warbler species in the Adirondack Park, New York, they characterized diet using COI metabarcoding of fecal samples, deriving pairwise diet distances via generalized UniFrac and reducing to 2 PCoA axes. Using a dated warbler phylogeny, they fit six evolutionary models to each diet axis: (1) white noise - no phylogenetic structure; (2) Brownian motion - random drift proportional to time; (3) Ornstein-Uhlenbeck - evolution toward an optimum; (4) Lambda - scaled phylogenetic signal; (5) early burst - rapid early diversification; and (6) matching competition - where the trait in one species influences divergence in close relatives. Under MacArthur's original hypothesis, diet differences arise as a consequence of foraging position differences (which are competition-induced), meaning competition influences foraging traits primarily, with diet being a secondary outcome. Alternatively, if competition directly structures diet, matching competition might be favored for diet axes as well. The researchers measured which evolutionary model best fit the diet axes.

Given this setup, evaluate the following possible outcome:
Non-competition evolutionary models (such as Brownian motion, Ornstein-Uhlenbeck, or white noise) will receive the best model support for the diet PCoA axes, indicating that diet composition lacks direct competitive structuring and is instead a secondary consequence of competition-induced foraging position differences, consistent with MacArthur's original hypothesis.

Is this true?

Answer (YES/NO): NO